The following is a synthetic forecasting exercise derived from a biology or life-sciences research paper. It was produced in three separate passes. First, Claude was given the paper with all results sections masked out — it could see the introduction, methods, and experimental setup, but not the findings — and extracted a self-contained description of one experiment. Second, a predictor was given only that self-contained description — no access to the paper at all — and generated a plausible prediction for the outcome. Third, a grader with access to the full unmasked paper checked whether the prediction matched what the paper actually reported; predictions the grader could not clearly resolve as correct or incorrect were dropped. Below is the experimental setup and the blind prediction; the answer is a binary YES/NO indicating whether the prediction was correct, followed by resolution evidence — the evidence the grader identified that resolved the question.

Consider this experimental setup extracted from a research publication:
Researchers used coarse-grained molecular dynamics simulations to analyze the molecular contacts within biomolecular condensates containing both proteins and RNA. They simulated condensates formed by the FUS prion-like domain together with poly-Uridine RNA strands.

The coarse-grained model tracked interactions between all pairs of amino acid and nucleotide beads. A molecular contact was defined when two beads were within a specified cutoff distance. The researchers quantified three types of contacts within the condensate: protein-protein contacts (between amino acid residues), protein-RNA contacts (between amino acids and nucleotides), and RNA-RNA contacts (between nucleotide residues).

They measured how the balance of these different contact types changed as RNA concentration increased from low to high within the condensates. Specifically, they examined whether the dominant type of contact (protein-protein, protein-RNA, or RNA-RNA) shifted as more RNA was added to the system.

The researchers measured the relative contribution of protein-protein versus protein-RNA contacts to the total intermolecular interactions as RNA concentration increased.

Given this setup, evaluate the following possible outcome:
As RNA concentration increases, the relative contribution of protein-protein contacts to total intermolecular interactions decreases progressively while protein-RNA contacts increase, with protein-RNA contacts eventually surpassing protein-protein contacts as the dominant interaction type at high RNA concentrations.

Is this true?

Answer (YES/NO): NO